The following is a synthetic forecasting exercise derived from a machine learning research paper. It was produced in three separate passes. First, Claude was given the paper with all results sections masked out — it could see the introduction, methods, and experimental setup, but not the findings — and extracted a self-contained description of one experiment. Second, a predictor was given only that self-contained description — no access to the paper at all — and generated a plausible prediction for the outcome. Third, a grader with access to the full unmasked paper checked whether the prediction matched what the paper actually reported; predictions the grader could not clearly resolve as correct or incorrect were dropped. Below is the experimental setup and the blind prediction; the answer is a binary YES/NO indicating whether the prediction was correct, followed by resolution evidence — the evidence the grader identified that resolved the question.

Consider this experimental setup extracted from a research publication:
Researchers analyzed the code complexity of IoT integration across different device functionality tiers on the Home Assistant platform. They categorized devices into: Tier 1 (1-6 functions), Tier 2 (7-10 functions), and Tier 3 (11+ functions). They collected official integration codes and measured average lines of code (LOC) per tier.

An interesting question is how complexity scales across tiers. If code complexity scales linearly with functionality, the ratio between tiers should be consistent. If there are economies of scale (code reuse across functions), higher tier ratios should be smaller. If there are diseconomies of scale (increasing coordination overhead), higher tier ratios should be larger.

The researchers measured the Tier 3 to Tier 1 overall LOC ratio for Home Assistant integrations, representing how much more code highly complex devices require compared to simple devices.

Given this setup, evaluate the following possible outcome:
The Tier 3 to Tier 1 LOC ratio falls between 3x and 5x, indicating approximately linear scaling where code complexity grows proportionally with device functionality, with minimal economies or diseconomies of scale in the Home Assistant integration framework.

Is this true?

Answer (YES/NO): YES